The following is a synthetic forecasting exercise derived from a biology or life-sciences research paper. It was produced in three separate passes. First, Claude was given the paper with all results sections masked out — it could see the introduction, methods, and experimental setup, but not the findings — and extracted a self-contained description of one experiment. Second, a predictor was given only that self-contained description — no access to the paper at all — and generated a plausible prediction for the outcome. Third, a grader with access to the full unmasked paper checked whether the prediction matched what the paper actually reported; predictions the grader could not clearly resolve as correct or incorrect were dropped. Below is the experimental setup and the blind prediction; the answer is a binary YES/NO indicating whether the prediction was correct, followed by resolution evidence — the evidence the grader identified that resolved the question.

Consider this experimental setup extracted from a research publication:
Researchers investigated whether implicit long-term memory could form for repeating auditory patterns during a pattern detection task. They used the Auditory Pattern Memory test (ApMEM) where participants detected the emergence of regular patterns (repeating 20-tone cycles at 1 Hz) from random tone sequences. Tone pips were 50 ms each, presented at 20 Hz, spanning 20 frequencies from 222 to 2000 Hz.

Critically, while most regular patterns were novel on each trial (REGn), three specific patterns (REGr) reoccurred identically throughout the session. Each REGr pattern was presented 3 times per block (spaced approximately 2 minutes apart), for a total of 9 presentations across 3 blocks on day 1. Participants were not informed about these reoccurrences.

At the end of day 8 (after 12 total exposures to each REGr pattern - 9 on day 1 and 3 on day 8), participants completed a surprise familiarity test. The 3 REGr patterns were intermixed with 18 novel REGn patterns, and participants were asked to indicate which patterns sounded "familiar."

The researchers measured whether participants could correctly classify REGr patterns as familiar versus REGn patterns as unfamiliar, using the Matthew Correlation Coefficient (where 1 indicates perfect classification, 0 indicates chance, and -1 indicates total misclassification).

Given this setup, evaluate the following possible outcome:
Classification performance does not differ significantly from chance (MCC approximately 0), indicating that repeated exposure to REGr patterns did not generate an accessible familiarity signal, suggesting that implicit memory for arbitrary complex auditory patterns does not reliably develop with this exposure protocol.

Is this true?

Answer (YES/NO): NO